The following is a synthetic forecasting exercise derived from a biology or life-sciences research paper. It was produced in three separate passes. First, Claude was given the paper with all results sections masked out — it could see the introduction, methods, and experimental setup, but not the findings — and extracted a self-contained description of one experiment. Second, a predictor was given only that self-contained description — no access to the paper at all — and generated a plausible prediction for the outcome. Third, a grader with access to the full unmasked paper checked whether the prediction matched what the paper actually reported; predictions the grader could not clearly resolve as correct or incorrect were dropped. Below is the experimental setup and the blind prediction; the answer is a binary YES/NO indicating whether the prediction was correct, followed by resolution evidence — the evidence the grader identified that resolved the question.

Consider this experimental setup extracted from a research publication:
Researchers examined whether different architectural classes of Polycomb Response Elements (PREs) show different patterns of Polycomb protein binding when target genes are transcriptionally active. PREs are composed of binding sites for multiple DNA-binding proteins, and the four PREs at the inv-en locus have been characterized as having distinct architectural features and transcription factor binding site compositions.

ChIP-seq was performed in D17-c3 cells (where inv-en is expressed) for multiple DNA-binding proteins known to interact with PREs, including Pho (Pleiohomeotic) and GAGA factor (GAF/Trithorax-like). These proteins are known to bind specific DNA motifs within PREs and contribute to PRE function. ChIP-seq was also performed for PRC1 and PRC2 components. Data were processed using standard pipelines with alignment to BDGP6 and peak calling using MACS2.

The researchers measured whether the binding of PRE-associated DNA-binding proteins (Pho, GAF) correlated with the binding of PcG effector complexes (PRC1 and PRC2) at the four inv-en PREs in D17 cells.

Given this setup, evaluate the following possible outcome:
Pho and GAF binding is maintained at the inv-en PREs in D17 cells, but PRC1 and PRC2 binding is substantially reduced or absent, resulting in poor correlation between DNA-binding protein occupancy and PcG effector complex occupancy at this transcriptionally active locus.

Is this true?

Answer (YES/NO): NO